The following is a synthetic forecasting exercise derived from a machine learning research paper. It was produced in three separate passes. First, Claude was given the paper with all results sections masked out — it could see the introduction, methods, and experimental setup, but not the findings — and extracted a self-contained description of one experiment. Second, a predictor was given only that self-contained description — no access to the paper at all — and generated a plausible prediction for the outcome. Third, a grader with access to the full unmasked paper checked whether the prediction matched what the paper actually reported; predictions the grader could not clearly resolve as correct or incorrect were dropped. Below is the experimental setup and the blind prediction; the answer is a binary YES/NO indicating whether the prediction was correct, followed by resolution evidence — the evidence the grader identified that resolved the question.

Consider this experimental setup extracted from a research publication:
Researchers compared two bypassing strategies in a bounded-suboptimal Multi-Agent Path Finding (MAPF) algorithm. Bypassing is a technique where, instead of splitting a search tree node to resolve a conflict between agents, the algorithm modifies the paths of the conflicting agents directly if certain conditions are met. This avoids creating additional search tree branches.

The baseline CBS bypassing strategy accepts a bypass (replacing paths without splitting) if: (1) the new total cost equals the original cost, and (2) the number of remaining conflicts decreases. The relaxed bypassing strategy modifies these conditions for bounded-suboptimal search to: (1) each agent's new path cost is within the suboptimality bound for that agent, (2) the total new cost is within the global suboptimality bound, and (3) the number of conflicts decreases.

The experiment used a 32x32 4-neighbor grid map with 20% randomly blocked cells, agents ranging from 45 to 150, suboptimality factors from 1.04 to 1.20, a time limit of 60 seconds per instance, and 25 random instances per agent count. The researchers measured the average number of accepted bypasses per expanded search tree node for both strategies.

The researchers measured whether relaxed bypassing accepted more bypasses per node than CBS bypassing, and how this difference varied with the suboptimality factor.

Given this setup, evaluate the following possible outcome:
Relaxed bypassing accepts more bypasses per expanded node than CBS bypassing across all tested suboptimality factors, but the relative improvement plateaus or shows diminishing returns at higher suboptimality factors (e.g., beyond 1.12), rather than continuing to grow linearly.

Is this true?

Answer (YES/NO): NO